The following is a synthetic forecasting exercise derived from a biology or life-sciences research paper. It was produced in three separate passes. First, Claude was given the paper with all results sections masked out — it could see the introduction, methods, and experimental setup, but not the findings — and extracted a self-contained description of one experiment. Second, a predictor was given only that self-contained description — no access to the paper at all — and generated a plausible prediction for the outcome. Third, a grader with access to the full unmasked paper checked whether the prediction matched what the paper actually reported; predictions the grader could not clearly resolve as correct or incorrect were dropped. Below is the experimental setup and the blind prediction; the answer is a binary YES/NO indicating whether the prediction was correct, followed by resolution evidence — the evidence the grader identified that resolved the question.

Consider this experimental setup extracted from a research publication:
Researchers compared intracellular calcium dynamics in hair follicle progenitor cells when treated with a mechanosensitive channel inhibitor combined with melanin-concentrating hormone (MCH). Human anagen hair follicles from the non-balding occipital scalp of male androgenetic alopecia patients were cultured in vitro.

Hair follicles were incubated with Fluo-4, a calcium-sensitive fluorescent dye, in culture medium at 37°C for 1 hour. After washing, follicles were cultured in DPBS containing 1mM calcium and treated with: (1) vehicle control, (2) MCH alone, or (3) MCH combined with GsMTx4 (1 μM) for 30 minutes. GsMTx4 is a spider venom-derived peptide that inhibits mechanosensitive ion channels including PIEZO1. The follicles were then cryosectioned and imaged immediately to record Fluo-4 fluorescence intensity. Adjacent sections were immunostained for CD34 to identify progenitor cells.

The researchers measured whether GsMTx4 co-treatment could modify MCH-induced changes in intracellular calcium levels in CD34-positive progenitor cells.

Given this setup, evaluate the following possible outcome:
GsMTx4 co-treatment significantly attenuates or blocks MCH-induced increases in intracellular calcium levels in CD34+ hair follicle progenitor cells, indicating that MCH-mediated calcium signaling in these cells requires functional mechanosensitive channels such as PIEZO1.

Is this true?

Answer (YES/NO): YES